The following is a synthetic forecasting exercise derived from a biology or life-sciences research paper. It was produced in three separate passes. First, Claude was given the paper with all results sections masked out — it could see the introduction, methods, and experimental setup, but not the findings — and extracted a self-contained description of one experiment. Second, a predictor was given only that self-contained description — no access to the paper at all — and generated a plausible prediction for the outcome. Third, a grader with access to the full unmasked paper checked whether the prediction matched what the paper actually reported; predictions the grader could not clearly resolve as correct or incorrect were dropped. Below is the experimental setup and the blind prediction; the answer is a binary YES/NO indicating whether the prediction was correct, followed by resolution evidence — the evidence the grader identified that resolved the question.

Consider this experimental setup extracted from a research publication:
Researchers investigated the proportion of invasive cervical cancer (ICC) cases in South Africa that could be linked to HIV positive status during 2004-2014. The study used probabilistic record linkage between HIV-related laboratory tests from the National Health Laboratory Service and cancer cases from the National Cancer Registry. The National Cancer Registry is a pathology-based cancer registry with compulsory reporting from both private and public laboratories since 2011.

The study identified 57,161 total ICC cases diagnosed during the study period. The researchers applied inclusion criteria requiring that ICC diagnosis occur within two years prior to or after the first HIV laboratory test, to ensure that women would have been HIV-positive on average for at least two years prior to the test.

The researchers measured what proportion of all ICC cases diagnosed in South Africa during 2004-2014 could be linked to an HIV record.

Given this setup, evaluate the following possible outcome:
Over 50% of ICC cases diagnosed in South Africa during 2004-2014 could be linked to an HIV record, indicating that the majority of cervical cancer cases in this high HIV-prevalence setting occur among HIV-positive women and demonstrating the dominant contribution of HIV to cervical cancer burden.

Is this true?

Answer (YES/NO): NO